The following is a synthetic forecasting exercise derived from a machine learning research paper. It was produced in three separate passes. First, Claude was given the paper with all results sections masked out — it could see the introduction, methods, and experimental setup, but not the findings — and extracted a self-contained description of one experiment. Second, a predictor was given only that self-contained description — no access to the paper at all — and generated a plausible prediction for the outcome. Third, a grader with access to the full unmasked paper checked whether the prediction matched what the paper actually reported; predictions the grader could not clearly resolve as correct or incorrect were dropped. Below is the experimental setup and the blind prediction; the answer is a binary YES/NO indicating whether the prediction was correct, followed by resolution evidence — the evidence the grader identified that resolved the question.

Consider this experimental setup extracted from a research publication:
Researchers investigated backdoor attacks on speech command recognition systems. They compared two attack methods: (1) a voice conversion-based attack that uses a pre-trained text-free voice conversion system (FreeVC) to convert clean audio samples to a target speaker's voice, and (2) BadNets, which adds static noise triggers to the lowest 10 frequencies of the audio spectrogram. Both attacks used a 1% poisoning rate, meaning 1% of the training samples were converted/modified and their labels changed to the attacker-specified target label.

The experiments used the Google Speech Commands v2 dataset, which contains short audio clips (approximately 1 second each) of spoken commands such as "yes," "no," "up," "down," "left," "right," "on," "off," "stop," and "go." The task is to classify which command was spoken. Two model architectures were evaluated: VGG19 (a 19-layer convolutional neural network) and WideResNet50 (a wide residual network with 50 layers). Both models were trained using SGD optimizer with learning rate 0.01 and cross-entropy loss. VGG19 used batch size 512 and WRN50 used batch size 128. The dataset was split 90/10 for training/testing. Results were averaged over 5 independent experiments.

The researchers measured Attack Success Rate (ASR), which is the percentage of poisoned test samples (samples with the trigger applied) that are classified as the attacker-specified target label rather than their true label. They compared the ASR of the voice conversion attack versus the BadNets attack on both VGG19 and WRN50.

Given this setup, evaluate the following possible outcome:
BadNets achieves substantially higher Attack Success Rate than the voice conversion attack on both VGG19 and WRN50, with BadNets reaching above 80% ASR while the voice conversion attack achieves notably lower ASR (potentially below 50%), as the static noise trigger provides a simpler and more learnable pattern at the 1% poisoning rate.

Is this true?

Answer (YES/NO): NO